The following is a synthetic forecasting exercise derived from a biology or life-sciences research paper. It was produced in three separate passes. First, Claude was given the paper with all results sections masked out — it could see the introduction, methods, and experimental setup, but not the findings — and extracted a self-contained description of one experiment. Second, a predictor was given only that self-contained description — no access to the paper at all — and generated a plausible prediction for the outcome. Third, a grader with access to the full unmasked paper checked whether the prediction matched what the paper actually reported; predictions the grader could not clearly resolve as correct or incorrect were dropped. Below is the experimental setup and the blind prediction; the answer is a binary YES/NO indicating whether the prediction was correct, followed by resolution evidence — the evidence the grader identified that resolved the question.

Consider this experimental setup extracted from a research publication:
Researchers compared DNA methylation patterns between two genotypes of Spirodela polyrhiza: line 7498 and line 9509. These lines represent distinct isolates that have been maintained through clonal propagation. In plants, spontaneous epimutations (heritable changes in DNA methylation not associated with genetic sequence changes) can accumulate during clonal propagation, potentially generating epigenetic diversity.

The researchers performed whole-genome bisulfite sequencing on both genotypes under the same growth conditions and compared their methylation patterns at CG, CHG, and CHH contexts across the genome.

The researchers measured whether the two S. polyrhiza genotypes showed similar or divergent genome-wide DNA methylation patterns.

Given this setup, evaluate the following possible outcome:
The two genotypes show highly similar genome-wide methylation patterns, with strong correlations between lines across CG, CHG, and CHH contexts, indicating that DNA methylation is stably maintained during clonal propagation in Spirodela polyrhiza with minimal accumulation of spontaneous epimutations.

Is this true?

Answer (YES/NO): NO